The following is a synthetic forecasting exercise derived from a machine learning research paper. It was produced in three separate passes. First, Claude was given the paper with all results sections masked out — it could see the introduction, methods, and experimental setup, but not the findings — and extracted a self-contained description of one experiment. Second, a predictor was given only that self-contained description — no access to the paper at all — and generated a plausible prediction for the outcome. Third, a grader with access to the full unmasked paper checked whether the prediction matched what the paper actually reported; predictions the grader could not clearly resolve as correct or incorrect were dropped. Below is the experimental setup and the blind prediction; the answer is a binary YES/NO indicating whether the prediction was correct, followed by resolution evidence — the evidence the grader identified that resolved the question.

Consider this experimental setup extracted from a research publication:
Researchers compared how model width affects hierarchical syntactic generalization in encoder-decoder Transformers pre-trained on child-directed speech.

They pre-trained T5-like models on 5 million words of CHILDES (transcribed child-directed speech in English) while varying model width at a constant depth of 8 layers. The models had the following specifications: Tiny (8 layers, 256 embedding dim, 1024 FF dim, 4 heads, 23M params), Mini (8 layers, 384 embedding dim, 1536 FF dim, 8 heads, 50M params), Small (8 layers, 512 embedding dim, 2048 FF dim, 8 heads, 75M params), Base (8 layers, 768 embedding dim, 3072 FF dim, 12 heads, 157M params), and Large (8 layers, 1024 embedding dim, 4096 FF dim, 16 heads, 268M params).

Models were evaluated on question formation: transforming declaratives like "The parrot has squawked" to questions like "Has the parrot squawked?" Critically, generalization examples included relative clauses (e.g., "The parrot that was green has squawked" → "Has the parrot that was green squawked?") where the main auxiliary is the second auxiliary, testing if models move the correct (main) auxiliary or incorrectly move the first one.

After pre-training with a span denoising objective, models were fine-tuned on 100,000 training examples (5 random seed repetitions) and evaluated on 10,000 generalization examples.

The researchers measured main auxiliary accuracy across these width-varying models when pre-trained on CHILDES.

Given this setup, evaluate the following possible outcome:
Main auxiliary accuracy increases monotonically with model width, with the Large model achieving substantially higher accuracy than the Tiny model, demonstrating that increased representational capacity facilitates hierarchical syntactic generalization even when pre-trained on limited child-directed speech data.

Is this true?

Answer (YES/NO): NO